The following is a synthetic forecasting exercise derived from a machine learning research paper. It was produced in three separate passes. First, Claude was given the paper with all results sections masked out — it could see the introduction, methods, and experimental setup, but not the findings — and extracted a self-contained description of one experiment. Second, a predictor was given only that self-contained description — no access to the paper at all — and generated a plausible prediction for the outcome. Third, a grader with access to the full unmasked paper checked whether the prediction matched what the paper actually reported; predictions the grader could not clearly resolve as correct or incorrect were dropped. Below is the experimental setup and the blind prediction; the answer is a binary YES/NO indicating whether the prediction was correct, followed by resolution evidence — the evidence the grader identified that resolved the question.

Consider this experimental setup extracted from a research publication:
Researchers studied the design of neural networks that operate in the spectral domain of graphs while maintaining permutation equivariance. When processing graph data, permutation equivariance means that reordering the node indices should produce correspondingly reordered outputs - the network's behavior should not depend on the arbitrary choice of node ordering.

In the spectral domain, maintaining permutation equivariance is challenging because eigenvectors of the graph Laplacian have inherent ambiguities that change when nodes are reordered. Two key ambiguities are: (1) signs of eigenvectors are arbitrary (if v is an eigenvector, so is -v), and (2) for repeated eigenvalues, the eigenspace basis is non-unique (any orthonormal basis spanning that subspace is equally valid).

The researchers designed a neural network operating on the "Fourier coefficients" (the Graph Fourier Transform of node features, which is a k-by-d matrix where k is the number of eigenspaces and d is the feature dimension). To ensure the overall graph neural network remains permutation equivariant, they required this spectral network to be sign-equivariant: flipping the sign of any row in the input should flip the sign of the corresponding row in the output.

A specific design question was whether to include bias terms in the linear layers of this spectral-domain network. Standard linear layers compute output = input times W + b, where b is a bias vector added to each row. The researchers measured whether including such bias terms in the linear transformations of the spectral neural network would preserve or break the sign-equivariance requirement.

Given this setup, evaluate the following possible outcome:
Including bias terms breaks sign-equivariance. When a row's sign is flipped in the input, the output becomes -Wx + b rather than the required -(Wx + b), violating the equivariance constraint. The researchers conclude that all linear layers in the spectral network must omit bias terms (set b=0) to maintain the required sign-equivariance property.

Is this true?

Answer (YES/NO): YES